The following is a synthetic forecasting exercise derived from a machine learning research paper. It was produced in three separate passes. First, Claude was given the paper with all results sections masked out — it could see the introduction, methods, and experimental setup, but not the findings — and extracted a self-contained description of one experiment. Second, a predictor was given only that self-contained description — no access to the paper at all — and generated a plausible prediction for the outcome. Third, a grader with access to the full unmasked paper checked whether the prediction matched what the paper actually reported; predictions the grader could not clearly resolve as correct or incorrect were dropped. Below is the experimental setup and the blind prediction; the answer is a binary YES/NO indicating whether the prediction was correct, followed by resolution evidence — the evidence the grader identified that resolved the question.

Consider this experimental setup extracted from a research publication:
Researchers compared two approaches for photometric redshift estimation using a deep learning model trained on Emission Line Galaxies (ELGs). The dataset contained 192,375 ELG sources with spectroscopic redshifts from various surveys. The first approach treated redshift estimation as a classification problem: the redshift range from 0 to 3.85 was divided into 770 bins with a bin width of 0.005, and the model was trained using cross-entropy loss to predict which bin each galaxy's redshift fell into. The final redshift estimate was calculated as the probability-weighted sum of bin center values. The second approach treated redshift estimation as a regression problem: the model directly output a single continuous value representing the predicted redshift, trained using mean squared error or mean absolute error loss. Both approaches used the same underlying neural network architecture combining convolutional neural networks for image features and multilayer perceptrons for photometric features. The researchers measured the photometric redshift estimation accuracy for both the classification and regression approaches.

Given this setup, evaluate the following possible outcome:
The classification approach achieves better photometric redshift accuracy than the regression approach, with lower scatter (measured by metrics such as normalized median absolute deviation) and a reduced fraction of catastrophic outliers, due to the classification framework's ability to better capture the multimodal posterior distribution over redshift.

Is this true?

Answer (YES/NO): YES